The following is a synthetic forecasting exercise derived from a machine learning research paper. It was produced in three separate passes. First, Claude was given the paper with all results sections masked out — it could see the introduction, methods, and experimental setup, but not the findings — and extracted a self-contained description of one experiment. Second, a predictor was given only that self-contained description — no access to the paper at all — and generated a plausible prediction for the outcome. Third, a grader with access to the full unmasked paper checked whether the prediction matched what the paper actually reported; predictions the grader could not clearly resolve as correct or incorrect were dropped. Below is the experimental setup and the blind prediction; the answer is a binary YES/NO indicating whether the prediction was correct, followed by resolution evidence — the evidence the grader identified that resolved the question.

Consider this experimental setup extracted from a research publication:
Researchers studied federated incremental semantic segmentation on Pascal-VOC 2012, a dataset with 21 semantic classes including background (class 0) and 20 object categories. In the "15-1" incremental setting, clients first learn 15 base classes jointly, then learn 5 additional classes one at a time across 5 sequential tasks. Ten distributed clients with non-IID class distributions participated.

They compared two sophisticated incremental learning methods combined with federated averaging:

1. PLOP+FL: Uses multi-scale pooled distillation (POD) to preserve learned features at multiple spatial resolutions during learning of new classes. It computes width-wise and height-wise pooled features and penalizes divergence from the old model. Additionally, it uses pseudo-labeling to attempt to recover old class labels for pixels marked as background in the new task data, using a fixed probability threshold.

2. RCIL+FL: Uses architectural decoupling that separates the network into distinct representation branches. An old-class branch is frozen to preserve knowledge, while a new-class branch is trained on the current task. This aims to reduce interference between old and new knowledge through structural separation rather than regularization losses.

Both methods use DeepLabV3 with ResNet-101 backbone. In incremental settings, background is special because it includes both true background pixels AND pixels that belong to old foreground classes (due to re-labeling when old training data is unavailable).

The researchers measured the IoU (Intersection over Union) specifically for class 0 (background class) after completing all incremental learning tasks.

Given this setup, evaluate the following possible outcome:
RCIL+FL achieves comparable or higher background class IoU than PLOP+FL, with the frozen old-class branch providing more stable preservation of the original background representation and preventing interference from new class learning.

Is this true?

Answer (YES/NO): NO